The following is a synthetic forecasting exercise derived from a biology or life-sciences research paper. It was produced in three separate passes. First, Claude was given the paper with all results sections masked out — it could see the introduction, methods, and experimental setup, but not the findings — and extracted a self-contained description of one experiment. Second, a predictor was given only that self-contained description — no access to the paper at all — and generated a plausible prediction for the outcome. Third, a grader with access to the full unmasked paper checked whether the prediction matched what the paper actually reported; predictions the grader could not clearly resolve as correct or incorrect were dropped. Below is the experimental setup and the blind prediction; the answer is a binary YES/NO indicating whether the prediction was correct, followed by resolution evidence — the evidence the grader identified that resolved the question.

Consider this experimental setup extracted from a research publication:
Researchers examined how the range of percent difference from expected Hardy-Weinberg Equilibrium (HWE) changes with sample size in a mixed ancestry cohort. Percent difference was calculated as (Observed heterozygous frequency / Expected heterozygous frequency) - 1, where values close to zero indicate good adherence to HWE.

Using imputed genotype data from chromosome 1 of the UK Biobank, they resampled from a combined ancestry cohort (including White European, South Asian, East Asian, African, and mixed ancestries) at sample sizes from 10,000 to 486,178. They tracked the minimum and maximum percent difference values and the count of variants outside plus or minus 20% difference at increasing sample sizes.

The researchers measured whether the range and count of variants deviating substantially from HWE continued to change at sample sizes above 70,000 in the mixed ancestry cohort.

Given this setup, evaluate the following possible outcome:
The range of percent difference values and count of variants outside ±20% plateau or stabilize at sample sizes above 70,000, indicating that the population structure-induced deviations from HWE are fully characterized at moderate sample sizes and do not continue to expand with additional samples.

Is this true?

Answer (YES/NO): YES